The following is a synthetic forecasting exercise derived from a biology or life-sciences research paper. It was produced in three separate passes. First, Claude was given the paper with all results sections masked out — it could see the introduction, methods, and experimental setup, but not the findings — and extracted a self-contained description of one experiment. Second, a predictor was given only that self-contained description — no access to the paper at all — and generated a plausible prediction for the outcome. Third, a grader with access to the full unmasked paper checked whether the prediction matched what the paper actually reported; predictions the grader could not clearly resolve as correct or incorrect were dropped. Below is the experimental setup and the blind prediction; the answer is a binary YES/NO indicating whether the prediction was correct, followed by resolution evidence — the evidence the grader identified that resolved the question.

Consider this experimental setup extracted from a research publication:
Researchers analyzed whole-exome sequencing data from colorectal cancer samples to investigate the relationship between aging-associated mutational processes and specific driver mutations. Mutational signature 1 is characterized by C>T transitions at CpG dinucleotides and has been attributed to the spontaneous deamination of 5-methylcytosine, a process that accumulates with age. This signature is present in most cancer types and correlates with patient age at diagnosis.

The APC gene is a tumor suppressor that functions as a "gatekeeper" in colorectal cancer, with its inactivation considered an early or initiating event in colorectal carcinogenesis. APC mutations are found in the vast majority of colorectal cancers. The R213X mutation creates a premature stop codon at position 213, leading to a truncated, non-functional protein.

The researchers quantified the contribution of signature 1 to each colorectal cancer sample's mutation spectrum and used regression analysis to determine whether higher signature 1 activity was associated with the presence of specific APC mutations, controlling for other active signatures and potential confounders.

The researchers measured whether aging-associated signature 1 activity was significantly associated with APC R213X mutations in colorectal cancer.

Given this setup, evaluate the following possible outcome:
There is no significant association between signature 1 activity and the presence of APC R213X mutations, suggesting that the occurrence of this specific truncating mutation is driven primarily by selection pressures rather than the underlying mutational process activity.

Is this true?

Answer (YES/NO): NO